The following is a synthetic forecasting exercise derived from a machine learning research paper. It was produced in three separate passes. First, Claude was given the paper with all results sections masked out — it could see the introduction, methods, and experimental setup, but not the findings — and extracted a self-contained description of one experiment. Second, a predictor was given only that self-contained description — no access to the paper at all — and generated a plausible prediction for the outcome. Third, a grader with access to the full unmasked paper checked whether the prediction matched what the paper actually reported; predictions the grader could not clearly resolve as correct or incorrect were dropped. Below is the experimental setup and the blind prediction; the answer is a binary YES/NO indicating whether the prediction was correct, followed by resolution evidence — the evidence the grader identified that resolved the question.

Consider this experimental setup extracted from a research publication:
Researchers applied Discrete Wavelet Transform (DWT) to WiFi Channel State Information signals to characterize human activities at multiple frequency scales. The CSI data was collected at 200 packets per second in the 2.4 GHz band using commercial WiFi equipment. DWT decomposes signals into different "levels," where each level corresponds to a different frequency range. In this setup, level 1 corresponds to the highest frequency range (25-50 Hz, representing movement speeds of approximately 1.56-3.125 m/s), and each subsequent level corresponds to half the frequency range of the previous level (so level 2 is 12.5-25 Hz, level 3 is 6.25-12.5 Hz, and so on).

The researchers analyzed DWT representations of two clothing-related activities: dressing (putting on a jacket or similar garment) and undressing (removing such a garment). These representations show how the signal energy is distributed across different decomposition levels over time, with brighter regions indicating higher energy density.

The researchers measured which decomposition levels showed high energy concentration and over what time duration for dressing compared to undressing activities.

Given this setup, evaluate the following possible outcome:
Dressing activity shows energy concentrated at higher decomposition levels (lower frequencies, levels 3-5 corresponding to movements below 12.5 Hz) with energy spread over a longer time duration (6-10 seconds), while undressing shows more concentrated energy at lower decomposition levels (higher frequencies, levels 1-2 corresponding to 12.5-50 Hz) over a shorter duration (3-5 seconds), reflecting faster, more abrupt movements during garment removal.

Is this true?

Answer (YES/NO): NO